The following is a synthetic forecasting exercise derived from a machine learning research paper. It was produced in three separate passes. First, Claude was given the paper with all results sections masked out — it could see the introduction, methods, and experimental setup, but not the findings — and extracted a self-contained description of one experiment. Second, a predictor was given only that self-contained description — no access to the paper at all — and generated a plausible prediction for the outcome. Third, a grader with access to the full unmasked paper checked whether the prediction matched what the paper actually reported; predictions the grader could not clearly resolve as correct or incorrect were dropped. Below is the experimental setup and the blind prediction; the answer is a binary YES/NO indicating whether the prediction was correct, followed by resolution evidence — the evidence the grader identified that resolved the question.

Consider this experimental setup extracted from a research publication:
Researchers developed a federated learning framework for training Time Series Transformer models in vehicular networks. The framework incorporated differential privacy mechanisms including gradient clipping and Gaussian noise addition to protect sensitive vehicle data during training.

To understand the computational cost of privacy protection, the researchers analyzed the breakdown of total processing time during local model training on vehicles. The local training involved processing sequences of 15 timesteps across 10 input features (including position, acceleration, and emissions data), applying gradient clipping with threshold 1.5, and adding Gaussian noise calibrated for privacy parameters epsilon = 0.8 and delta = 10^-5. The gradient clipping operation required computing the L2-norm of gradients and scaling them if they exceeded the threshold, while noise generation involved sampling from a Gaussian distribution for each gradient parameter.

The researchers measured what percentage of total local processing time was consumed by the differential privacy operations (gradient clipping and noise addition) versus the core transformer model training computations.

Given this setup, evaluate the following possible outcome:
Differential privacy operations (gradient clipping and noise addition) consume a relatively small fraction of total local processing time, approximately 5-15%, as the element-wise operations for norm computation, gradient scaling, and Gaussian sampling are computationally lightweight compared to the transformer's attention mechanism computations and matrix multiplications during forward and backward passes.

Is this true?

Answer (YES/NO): NO